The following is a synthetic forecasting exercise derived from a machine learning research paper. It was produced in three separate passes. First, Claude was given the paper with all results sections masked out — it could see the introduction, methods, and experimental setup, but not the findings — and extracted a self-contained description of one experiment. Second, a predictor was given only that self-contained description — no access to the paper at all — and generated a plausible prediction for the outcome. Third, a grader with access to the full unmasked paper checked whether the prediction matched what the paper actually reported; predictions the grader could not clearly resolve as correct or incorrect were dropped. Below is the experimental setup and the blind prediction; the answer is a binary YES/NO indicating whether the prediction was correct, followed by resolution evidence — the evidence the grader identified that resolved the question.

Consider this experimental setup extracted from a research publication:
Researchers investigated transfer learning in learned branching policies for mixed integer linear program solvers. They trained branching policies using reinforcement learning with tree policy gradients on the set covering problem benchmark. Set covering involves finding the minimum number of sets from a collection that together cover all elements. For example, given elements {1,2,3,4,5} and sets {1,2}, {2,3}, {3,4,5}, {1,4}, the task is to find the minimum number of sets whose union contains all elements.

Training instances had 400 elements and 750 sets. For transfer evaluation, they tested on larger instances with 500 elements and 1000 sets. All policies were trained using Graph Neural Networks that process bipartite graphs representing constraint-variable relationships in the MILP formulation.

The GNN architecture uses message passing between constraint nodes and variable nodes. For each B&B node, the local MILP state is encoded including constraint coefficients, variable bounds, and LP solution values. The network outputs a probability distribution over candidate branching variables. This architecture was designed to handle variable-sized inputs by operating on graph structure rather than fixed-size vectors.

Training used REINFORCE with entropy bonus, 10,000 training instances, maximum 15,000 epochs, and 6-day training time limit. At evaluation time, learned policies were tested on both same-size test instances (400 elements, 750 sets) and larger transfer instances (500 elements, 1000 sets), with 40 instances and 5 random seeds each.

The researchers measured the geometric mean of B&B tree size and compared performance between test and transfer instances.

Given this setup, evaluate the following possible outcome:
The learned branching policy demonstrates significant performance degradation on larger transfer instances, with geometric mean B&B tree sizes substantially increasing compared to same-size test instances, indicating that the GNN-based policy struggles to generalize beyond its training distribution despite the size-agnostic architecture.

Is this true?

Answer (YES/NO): YES